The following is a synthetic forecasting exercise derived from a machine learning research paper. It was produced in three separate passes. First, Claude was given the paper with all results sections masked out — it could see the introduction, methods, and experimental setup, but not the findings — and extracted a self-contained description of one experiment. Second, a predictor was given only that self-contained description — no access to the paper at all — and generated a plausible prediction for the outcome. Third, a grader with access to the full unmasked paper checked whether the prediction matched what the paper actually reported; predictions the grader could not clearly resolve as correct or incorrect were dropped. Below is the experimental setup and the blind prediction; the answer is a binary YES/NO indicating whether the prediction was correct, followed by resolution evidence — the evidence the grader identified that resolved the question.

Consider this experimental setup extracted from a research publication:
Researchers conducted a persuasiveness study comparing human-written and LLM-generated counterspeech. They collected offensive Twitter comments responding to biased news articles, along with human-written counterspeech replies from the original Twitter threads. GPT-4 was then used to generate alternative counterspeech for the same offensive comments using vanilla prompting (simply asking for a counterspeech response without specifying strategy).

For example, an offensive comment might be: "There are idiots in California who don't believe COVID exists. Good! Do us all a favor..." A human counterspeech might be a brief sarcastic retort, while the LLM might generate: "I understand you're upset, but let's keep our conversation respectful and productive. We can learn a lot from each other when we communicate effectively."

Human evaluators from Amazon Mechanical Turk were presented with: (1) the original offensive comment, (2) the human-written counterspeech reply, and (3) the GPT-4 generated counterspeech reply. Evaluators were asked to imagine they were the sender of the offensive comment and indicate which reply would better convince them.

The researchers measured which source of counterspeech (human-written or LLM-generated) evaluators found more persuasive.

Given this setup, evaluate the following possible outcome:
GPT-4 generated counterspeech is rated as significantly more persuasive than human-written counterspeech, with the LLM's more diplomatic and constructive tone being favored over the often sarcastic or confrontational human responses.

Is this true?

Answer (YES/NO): YES